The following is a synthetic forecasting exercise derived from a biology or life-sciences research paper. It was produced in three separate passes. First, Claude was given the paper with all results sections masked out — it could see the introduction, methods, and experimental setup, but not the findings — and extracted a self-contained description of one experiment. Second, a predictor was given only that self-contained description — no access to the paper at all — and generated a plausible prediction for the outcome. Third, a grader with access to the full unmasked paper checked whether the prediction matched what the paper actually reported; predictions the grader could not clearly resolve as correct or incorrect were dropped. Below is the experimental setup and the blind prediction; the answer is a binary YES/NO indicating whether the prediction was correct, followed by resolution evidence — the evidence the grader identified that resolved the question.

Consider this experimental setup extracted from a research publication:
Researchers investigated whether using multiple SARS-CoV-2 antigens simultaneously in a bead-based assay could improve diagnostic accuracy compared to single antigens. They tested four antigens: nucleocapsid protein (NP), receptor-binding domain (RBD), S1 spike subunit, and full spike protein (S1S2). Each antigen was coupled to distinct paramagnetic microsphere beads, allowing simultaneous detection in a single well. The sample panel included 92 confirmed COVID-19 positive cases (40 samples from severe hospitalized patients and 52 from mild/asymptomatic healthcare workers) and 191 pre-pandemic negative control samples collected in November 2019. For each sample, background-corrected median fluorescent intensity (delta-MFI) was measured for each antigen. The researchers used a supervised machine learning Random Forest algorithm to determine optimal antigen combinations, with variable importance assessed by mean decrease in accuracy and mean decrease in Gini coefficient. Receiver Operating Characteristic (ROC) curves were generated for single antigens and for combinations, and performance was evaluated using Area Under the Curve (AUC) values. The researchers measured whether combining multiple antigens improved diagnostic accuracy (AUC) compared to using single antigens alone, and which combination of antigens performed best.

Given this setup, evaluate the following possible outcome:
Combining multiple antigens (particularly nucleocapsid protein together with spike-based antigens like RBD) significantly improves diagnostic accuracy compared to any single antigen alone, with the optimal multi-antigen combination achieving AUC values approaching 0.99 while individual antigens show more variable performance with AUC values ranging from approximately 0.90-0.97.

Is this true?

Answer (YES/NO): NO